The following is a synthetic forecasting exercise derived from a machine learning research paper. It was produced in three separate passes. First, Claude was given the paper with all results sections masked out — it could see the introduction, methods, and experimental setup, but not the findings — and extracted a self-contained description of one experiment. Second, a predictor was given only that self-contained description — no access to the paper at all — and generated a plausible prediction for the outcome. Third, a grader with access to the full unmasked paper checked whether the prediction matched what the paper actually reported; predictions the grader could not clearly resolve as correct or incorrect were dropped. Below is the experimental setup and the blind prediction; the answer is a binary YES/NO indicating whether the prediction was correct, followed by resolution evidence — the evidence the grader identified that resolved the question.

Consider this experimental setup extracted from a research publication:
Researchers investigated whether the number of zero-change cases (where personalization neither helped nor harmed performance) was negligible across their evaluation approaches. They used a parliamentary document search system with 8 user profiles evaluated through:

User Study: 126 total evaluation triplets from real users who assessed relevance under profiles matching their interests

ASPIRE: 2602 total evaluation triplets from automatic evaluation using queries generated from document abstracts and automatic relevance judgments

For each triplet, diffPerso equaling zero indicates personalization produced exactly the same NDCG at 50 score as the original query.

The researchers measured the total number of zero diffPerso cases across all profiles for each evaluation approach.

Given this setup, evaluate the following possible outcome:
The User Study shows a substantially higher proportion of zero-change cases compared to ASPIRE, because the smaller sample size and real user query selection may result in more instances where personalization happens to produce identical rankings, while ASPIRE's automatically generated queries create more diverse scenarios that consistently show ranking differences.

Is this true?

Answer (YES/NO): NO